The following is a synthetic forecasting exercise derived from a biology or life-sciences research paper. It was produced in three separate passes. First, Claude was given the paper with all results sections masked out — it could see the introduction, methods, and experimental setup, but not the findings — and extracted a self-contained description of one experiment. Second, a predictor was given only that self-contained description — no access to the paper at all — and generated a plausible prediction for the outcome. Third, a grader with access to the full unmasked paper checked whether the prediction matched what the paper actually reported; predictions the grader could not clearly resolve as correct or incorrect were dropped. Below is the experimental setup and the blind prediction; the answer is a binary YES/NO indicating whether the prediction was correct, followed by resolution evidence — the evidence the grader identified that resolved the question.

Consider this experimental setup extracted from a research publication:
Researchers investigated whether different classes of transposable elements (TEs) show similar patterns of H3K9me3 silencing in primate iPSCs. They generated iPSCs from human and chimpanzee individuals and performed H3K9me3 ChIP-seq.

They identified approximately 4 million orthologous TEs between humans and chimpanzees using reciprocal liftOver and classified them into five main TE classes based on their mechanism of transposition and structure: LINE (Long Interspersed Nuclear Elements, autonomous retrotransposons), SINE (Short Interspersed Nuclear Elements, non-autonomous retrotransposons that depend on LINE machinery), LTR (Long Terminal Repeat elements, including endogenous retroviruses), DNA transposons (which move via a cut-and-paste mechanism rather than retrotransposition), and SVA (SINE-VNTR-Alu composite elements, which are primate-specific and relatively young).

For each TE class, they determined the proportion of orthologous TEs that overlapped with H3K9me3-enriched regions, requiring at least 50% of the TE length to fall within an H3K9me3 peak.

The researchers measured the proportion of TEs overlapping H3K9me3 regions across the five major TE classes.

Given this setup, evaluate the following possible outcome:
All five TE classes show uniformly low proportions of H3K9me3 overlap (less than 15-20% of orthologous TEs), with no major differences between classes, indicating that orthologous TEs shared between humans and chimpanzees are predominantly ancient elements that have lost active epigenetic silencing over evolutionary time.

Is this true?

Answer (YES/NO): NO